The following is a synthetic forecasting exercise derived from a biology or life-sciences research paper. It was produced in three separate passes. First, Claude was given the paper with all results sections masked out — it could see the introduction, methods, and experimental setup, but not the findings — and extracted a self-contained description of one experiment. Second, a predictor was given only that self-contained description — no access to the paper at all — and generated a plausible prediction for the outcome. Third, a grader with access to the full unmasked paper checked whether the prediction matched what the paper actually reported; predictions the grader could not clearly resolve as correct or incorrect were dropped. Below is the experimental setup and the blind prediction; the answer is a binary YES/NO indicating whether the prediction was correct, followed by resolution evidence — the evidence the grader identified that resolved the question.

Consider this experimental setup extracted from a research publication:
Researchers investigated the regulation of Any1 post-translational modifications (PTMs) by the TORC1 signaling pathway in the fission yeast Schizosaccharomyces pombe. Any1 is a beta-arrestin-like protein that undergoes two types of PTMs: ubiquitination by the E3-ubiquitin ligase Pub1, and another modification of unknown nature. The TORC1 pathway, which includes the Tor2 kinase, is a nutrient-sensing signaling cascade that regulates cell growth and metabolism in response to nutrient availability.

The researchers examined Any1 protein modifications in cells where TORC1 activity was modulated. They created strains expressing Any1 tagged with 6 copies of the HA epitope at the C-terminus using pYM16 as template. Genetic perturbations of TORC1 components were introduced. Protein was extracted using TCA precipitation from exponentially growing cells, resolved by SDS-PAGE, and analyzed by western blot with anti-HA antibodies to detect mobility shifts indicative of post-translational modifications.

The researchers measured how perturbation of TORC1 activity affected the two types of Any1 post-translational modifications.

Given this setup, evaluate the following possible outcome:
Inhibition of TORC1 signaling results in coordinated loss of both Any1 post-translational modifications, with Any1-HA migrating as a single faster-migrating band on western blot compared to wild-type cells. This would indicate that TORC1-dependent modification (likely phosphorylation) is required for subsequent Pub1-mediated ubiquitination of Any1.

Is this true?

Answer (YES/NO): NO